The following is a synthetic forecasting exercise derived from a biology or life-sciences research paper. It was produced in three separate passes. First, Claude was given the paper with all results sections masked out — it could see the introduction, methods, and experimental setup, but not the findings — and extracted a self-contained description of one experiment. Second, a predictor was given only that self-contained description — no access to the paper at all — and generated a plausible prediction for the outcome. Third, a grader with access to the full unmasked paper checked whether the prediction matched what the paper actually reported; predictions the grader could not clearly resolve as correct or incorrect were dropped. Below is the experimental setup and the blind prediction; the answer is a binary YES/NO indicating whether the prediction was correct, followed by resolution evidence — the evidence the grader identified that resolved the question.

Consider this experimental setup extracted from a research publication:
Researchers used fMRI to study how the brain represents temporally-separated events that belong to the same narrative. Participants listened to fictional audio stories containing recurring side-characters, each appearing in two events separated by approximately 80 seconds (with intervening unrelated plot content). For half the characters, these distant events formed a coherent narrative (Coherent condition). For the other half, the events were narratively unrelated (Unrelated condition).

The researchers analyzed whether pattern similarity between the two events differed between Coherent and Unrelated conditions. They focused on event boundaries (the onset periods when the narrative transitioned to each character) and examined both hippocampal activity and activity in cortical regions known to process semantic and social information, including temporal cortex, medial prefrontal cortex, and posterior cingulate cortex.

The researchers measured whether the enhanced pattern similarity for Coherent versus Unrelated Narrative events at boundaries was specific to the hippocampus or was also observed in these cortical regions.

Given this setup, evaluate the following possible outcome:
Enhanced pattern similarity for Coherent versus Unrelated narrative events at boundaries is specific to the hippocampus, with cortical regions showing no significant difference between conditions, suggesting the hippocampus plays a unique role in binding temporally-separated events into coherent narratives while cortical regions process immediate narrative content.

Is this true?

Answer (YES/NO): NO